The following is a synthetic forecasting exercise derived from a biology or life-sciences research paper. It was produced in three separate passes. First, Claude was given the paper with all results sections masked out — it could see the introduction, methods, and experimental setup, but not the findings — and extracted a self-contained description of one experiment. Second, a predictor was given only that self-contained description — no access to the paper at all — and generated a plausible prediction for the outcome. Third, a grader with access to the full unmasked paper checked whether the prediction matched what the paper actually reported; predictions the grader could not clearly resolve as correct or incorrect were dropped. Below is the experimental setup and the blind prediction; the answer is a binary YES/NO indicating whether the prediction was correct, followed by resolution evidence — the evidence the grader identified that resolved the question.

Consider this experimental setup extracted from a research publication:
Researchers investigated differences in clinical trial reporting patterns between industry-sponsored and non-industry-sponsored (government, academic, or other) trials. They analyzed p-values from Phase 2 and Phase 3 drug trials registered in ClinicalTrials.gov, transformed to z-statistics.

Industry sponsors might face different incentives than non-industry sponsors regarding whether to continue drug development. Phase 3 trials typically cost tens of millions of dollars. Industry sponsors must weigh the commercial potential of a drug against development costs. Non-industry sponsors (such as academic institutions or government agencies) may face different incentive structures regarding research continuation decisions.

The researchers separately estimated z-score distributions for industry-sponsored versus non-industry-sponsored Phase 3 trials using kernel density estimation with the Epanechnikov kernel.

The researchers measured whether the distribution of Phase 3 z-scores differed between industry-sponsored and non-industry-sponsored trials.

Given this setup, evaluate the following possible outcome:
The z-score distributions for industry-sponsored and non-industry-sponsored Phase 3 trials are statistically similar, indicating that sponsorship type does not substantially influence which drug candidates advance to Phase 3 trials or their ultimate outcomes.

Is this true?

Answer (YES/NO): NO